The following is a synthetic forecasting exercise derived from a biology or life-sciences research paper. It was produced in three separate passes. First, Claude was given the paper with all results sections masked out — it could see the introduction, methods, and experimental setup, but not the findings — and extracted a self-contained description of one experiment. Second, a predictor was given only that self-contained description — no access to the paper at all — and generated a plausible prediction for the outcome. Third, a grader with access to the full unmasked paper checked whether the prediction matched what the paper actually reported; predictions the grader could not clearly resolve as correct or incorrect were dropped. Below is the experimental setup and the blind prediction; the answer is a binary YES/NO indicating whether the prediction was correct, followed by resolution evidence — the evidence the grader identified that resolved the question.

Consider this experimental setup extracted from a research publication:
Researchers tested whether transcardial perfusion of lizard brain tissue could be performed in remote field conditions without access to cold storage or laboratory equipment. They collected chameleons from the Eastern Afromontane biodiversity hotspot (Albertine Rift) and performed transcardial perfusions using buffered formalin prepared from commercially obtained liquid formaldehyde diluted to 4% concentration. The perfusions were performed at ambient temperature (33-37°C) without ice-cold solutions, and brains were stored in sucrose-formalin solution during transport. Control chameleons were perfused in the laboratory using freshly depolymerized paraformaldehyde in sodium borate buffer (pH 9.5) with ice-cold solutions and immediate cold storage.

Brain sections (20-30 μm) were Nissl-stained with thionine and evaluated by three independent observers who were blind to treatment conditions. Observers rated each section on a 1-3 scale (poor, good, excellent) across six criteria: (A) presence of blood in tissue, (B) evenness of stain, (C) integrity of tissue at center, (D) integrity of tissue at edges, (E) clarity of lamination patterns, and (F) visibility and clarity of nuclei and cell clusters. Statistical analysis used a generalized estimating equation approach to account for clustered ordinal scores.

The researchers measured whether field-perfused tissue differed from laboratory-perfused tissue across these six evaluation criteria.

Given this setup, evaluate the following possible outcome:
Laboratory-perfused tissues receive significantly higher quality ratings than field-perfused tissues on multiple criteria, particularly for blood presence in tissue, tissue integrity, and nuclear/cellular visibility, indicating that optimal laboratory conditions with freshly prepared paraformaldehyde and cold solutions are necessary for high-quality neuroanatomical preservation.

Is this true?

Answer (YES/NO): NO